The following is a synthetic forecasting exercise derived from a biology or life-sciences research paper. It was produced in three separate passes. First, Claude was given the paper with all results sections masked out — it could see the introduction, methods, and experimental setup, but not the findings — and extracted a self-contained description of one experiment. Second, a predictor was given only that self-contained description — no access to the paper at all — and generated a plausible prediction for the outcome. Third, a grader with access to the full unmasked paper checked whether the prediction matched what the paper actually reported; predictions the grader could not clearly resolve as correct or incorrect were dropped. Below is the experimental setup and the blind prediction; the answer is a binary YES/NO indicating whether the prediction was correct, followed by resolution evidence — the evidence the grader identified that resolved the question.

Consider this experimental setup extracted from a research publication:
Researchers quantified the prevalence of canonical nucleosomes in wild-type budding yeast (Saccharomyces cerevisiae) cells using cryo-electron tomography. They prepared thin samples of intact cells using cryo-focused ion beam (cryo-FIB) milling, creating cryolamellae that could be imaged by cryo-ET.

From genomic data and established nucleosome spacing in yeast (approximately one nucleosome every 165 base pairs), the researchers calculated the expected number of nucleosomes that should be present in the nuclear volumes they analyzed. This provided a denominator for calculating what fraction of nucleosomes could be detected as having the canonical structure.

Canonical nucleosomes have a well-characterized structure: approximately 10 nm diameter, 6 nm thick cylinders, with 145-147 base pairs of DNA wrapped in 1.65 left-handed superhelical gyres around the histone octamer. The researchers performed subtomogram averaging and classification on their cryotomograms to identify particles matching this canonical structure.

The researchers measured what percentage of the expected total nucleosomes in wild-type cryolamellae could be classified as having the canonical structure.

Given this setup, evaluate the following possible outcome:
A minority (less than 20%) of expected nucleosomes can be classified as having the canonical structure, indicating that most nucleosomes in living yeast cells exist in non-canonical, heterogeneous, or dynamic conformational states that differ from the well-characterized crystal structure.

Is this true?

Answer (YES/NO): YES